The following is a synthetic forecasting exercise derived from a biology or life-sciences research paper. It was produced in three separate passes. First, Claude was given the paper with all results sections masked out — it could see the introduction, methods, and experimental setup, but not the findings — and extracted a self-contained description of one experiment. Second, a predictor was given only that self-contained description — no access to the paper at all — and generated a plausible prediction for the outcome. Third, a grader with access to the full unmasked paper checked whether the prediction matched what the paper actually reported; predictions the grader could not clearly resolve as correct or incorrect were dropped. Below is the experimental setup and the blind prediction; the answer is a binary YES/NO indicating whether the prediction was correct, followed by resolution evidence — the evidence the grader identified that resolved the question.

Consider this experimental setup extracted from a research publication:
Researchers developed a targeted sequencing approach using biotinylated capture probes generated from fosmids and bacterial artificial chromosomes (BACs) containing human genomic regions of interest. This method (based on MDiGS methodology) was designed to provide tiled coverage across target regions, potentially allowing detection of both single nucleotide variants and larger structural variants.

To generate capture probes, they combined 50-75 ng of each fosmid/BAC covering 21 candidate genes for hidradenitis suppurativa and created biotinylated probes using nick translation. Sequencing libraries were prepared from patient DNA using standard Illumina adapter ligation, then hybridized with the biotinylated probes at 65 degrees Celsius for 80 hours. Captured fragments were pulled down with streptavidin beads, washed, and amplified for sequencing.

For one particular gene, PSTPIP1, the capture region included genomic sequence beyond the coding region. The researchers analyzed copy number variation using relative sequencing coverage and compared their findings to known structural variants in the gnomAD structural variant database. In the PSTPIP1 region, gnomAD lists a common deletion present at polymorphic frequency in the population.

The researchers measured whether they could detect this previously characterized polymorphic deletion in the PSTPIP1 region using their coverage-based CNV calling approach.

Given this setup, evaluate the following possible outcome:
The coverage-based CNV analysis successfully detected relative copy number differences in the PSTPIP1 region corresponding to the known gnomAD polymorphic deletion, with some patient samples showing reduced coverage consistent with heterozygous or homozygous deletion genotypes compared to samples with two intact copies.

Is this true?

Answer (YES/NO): YES